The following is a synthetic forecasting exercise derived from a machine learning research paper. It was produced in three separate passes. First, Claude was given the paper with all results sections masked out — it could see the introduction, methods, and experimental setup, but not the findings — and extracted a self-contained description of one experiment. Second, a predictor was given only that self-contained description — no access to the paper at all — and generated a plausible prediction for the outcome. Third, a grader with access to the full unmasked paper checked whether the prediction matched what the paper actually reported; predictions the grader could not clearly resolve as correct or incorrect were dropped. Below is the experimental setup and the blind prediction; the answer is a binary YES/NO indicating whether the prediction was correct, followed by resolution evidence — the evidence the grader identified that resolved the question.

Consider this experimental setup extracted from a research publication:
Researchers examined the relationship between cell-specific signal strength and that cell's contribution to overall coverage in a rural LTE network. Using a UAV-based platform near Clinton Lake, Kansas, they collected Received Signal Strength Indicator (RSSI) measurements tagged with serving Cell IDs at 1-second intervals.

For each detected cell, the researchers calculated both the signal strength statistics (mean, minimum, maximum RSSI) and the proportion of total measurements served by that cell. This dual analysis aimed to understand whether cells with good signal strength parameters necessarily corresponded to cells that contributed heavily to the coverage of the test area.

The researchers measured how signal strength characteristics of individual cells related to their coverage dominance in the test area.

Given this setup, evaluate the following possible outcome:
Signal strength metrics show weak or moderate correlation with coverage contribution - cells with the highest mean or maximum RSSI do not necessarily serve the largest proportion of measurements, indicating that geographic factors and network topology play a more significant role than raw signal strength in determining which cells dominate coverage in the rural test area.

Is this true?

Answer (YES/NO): NO